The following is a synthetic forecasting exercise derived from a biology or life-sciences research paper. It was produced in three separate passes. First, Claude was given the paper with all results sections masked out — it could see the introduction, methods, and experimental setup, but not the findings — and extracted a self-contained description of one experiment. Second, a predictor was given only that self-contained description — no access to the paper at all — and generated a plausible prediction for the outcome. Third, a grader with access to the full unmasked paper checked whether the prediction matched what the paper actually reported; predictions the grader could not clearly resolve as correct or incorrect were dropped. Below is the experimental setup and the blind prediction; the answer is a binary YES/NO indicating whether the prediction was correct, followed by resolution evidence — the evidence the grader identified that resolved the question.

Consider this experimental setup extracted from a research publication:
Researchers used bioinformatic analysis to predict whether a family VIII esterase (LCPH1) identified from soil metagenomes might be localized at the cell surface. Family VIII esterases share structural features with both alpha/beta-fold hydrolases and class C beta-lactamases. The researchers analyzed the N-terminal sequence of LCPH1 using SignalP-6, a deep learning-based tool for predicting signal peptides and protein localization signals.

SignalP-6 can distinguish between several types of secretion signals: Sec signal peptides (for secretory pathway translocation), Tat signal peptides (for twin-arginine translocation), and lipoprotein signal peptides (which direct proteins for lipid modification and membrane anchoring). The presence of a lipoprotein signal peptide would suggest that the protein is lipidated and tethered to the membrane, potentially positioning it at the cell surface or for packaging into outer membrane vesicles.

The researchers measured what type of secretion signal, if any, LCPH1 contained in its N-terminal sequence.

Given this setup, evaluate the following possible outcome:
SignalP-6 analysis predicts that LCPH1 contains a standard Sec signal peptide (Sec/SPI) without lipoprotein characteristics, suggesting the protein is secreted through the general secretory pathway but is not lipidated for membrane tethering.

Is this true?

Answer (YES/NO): NO